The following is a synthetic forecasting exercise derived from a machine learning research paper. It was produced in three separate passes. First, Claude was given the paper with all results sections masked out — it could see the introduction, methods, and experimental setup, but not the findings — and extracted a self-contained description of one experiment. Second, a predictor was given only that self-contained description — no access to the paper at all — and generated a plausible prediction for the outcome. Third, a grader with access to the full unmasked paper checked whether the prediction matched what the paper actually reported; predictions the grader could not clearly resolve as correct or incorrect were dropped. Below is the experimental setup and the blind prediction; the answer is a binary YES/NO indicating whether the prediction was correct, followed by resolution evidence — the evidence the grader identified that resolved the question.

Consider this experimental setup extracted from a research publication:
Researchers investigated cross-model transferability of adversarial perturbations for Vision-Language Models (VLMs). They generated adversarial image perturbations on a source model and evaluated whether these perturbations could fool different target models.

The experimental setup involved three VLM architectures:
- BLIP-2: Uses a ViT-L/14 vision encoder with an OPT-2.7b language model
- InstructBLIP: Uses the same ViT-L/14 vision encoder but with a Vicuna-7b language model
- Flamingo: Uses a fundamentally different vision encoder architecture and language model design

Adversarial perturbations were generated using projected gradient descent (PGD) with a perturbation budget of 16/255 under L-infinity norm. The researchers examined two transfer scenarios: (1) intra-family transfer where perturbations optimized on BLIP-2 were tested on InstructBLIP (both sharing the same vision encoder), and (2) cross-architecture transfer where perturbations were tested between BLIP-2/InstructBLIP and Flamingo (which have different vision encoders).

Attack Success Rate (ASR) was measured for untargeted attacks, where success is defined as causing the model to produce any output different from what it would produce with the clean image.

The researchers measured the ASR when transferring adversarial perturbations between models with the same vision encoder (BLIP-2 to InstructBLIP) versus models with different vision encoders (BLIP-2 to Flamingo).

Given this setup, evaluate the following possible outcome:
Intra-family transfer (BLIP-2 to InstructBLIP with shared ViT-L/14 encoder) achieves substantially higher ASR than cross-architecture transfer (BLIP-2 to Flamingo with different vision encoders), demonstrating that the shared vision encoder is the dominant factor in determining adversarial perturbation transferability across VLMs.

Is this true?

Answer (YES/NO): YES